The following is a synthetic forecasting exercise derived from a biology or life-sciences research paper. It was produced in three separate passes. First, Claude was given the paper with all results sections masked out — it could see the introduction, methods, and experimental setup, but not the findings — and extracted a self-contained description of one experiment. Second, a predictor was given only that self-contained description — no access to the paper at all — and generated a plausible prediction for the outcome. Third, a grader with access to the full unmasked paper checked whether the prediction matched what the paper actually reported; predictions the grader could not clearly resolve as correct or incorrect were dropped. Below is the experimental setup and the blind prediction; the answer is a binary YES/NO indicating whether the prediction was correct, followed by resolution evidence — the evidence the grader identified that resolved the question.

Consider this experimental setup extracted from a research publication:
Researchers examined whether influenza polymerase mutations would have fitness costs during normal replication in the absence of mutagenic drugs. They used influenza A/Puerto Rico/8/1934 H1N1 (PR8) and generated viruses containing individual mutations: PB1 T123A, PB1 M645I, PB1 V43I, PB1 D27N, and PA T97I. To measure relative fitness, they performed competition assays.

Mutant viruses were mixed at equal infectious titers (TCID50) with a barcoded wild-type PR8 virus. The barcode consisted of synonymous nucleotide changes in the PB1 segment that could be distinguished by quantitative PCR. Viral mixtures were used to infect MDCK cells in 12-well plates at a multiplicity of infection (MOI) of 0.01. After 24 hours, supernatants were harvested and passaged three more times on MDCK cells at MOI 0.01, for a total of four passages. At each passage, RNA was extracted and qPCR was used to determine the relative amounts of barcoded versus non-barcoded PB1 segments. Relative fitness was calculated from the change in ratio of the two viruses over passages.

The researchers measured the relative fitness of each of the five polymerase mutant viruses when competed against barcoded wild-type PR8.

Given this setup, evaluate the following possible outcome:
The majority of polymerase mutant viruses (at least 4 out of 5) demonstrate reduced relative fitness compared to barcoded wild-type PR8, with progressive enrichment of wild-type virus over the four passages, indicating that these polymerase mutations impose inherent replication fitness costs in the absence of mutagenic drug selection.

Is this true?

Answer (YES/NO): NO